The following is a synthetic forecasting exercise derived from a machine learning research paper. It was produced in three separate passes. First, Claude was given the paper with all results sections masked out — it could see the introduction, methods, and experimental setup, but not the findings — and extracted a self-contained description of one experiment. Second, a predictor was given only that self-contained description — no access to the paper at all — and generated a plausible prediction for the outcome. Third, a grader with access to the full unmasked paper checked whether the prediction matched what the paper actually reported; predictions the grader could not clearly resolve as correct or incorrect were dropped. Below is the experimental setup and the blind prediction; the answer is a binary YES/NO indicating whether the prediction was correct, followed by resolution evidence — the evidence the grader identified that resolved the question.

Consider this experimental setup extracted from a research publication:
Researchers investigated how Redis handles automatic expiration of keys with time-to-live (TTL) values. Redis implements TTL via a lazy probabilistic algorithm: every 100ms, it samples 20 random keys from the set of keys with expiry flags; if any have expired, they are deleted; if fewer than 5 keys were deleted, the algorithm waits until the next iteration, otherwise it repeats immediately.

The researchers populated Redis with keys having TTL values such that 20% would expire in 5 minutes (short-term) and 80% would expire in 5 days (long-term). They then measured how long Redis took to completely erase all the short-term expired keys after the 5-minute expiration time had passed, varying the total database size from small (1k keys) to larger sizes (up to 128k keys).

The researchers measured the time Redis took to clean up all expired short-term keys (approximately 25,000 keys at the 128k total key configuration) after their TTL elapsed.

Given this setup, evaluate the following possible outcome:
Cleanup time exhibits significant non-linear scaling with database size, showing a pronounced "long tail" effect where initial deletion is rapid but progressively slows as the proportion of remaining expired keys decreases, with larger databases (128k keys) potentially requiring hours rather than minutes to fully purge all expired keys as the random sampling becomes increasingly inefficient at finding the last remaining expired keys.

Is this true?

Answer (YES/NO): YES